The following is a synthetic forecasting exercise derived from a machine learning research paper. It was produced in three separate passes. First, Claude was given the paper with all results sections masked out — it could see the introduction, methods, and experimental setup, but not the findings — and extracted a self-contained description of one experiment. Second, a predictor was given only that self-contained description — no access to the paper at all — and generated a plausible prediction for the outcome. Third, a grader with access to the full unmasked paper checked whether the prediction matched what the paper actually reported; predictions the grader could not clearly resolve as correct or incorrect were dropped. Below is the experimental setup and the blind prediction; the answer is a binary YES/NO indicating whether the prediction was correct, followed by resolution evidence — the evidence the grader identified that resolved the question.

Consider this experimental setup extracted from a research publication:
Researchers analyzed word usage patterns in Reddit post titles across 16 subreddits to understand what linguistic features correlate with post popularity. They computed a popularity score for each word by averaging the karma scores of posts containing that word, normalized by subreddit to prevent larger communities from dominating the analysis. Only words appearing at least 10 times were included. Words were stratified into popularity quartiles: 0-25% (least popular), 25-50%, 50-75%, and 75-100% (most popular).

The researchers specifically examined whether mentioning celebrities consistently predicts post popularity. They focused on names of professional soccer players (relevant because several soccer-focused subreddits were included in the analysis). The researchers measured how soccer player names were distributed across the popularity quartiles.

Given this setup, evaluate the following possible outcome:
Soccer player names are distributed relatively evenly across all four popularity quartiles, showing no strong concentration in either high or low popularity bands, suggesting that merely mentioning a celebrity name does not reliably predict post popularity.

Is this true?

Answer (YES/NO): YES